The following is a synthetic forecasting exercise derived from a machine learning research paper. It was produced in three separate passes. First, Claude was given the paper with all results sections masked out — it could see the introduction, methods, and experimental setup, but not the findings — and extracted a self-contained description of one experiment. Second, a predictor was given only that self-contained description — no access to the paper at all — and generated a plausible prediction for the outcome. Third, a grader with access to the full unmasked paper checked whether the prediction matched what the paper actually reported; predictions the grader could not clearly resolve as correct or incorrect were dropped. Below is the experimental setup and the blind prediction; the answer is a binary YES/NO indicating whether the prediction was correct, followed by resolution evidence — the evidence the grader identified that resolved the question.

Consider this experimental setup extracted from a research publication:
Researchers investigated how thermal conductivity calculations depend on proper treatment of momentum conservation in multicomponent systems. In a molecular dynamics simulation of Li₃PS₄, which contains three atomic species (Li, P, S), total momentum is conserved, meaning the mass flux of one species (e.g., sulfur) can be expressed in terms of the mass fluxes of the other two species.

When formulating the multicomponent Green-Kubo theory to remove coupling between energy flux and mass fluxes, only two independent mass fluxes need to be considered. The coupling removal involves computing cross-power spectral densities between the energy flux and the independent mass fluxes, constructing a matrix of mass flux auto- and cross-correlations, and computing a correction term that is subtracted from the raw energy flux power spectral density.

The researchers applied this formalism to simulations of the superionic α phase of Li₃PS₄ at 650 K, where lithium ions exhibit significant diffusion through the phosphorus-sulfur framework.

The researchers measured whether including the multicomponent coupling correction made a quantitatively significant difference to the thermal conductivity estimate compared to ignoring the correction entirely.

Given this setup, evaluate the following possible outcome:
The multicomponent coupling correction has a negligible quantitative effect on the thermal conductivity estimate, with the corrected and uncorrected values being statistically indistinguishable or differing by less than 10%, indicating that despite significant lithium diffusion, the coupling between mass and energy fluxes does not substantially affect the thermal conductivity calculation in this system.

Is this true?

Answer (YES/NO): NO